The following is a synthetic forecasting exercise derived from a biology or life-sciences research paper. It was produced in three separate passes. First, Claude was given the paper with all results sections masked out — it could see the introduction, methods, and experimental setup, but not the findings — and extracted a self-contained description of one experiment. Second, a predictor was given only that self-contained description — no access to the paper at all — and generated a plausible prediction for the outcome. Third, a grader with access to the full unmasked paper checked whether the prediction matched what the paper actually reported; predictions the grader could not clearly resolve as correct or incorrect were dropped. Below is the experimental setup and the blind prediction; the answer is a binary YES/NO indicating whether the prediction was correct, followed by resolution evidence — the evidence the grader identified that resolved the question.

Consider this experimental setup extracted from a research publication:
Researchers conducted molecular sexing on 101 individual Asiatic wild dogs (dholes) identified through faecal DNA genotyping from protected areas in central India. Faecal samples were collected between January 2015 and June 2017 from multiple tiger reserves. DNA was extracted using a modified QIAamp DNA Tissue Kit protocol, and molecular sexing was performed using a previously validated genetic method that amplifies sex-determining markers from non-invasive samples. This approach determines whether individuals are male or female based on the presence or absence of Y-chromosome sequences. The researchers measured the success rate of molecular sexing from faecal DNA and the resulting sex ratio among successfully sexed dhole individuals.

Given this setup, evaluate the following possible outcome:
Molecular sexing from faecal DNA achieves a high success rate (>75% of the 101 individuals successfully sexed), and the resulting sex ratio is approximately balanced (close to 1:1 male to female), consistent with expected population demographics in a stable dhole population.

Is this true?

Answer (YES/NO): NO